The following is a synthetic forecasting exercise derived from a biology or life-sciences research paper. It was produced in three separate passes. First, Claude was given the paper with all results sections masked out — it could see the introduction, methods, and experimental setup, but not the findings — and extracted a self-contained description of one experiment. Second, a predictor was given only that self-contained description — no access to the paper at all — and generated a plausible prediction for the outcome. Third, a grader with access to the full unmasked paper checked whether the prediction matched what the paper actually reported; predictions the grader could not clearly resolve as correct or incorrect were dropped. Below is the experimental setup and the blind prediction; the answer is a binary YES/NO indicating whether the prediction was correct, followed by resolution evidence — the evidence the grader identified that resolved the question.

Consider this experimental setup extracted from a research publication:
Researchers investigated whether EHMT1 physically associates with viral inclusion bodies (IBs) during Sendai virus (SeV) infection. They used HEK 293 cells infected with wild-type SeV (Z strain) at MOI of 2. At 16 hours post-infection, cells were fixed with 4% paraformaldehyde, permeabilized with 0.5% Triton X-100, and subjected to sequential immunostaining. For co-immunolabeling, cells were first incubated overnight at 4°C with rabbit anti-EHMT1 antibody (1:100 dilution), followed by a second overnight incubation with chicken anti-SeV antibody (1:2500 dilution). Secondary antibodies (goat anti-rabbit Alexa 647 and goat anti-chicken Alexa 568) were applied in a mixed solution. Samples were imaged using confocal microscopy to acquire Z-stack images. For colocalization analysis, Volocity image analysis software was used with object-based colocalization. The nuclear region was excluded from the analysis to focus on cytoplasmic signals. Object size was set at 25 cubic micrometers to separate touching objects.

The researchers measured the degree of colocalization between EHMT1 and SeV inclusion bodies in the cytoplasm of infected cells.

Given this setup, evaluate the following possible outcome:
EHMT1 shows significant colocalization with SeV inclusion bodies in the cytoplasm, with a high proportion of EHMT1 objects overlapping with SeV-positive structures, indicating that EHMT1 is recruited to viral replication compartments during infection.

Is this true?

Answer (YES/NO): YES